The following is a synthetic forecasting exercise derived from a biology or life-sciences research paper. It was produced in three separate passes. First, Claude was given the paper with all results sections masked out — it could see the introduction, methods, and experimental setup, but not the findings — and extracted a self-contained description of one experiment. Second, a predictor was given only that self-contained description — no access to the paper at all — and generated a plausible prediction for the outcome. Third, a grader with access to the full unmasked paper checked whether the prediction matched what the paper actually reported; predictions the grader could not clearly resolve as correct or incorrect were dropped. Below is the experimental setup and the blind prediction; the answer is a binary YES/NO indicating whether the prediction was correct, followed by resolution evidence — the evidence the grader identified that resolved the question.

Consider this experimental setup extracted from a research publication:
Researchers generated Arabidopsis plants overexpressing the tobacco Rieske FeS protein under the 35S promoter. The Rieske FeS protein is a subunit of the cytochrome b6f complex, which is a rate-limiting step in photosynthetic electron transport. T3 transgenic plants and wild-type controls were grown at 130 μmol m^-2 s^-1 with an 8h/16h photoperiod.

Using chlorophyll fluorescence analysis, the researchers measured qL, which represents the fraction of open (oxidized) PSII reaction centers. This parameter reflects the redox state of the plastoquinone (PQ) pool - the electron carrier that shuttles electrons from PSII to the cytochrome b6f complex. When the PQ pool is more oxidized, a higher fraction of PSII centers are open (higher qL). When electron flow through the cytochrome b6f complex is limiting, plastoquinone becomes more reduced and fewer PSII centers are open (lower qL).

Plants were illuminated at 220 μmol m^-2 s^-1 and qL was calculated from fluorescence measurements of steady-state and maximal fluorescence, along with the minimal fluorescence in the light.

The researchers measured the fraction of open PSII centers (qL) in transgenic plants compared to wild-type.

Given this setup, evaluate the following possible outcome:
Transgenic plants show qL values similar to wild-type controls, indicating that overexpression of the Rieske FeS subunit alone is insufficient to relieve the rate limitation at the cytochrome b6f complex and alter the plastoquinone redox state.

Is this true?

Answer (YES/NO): NO